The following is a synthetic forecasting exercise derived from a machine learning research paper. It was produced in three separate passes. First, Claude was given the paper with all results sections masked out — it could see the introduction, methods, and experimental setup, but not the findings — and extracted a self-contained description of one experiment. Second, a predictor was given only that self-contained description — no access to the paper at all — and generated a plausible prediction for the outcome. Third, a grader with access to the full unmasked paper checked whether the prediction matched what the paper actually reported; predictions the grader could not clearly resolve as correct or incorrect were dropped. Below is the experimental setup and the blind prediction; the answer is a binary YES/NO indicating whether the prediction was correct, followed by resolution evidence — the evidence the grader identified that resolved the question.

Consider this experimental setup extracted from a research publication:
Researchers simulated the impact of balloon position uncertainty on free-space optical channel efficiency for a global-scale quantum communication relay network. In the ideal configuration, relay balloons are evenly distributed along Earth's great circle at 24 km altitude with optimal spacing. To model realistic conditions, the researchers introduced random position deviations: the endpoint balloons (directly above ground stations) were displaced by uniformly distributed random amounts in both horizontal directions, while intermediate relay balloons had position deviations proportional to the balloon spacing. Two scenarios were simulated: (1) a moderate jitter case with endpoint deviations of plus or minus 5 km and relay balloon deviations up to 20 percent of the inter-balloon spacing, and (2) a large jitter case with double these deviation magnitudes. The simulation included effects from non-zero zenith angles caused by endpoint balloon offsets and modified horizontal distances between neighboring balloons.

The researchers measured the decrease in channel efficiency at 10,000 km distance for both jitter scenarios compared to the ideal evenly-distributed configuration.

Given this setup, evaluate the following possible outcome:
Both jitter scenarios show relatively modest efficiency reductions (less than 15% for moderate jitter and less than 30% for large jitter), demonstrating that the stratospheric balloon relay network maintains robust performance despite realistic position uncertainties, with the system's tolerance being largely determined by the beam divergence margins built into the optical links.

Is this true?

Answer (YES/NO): NO